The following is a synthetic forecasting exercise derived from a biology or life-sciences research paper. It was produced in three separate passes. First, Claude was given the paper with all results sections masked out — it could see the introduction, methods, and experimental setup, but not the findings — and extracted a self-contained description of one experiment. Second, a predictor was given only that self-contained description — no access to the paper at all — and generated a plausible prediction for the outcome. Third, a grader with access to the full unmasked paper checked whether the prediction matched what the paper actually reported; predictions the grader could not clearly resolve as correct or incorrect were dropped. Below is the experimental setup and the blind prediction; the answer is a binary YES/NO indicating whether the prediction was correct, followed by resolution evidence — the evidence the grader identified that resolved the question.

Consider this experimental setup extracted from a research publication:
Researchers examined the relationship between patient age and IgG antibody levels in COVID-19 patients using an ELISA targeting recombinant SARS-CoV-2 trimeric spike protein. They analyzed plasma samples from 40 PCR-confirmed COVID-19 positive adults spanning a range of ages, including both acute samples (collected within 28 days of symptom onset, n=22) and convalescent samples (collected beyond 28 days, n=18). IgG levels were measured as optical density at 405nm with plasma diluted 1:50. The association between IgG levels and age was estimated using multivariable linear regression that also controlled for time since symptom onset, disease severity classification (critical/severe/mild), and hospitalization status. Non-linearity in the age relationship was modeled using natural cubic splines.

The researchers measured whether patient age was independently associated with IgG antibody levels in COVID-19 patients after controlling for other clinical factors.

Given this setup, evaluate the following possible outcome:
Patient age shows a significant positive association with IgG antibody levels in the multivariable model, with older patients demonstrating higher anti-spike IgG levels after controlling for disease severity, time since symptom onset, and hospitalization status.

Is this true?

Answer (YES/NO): NO